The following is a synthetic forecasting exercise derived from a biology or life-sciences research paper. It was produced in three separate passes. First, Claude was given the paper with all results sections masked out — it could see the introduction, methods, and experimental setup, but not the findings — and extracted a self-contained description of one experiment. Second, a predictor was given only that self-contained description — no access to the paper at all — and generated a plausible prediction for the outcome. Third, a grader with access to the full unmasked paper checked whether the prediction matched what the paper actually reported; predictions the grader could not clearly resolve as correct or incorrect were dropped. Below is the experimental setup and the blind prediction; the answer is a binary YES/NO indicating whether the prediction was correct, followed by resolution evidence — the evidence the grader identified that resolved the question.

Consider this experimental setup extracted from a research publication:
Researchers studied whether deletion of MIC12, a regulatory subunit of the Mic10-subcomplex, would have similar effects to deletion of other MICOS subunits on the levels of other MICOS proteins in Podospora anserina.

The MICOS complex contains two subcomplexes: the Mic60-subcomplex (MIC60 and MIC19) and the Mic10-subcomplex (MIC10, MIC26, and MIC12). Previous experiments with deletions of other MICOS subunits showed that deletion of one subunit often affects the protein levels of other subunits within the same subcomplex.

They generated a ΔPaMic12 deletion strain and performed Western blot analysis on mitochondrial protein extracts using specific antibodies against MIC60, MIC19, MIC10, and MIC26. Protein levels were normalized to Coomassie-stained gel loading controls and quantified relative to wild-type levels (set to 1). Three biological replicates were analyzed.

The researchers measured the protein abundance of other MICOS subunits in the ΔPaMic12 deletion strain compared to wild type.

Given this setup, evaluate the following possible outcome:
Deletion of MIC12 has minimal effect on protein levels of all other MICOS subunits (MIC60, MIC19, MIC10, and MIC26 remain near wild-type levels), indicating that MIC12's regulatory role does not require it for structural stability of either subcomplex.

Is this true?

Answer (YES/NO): YES